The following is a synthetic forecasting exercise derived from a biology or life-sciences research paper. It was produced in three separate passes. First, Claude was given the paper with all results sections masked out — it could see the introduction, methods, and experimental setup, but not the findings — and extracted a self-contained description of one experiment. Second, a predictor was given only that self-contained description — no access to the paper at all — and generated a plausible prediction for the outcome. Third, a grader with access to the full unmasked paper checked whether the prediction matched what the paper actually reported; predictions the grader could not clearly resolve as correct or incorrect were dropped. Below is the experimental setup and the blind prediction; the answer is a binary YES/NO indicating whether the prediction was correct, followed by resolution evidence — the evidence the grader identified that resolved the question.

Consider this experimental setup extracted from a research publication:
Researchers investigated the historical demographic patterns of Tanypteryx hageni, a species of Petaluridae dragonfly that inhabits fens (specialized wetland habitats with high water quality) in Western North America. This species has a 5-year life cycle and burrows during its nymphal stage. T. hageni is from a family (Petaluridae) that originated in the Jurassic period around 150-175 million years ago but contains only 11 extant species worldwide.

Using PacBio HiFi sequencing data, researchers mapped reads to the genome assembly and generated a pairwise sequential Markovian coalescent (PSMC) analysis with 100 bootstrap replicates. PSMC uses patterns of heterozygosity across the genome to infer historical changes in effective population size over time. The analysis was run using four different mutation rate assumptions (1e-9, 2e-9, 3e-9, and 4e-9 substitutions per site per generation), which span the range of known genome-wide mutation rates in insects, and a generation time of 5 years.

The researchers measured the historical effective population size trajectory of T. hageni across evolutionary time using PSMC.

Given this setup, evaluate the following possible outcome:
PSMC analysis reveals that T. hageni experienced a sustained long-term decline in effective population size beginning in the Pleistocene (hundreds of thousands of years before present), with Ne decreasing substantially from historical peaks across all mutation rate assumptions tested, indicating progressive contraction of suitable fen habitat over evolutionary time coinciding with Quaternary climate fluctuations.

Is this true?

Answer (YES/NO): NO